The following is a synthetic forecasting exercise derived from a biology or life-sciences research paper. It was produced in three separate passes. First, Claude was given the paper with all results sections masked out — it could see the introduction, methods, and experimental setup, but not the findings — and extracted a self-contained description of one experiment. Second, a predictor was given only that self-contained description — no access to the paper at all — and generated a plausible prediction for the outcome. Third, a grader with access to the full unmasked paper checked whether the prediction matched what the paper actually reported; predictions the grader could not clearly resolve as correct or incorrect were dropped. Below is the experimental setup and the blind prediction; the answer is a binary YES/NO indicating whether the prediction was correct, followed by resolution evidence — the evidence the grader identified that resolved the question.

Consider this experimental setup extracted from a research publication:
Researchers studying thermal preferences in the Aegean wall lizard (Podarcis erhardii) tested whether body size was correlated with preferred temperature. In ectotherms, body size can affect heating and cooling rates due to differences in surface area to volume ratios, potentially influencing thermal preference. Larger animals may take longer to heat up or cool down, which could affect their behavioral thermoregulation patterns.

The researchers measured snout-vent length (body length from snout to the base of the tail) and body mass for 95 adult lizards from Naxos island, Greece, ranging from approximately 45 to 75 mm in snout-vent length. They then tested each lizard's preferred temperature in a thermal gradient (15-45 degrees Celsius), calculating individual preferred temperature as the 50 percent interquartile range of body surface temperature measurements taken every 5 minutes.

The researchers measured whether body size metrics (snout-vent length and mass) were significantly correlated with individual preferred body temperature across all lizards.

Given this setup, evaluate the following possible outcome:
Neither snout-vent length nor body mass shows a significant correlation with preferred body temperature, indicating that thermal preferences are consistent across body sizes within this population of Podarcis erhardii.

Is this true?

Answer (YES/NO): NO